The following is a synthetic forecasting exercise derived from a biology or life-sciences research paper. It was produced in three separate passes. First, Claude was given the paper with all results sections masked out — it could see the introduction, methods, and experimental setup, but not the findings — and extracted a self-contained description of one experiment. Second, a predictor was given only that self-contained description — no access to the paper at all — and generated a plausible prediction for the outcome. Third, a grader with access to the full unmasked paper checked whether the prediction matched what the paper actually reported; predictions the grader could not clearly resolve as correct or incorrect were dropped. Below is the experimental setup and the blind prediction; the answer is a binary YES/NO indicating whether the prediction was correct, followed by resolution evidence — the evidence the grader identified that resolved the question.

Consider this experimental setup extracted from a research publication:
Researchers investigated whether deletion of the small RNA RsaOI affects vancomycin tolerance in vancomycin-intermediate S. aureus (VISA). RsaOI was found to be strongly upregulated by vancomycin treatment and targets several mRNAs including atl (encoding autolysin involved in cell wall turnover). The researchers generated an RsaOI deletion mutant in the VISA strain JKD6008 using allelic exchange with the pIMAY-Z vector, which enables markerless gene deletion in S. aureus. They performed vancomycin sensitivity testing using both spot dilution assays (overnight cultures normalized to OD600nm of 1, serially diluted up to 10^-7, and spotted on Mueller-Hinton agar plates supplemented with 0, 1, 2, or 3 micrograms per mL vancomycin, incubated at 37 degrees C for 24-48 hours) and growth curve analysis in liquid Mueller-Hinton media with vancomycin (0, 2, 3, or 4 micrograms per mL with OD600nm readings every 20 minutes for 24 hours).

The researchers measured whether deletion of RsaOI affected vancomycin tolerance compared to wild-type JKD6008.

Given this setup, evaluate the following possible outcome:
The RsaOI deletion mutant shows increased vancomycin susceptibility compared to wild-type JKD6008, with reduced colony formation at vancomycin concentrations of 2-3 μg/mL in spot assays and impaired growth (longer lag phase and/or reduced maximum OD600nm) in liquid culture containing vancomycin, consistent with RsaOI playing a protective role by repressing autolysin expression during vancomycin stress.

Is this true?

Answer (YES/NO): NO